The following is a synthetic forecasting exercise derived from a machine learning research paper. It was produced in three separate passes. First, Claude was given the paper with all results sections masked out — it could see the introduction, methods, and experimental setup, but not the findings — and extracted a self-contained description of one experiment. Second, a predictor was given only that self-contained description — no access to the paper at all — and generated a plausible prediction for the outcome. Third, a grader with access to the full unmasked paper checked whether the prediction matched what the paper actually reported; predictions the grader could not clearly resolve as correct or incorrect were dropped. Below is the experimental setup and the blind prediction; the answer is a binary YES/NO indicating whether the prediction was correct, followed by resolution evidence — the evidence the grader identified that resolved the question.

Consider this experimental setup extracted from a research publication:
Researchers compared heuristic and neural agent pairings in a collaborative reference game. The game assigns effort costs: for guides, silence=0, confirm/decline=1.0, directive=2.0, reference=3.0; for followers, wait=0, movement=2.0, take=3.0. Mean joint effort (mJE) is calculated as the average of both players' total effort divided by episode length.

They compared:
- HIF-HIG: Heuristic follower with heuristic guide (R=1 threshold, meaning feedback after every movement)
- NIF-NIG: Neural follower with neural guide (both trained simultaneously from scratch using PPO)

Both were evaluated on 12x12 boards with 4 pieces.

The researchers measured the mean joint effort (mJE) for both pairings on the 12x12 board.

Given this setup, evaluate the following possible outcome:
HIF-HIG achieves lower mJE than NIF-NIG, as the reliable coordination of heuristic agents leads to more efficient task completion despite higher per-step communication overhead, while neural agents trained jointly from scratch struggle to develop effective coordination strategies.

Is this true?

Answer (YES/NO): YES